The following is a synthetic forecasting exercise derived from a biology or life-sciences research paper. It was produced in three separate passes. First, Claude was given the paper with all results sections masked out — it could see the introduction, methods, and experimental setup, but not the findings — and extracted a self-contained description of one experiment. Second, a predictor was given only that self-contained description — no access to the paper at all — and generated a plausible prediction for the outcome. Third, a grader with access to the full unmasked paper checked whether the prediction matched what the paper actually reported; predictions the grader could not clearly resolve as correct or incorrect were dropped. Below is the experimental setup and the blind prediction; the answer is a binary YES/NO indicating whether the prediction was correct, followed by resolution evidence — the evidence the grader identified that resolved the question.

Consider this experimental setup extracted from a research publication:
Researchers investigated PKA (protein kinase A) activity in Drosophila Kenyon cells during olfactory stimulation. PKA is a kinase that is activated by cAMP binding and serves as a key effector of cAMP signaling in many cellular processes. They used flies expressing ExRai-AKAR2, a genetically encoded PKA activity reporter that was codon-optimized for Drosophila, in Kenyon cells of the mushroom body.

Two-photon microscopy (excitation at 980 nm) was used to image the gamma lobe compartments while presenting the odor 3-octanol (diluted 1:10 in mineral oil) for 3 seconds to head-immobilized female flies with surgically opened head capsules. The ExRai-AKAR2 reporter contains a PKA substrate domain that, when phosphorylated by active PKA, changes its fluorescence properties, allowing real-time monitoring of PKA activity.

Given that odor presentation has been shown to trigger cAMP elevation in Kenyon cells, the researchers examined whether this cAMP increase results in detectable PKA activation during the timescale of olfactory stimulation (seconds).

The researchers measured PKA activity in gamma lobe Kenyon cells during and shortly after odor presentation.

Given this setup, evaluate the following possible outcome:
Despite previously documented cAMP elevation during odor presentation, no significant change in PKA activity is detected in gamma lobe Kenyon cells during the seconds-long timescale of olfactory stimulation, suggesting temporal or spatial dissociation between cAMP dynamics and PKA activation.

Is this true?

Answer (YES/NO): NO